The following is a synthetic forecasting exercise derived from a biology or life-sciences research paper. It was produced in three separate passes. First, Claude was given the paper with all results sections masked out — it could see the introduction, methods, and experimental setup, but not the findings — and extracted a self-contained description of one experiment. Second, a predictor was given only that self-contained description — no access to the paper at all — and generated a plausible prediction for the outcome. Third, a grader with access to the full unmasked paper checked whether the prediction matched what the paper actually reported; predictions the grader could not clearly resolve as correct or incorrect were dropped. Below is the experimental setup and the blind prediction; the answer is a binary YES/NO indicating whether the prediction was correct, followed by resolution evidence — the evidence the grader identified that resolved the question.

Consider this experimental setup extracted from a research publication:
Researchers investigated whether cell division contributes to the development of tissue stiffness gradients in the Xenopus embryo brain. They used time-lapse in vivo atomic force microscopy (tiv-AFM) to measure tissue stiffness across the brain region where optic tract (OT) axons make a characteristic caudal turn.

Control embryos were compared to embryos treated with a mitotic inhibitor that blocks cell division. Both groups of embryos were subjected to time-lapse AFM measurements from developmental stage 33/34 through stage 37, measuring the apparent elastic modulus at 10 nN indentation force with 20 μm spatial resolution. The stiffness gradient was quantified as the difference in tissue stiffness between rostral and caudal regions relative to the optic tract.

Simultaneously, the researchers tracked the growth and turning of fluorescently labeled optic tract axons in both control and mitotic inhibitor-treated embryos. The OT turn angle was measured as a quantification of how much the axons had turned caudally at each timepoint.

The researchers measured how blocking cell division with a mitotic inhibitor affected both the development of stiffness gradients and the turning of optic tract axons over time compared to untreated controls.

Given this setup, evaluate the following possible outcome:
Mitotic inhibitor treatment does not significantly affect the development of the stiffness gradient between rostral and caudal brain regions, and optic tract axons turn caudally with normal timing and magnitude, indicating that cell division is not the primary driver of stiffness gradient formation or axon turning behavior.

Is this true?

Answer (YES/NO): NO